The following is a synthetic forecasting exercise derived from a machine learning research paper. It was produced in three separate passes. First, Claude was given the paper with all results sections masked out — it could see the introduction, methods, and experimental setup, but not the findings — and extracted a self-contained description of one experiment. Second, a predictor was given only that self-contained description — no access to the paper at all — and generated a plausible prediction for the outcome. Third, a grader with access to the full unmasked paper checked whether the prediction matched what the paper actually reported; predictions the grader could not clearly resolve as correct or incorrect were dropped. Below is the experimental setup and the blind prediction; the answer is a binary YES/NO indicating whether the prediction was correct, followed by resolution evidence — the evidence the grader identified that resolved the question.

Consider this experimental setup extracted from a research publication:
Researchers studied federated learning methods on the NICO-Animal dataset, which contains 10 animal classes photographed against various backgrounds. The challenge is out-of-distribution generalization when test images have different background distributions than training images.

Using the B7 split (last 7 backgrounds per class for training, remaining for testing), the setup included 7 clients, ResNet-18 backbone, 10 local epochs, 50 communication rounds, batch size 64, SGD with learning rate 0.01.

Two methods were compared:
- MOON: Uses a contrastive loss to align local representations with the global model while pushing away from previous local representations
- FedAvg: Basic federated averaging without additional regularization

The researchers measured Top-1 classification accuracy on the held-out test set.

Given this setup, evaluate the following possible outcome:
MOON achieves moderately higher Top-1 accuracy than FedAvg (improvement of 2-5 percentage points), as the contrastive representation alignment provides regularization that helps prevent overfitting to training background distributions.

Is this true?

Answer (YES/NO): NO